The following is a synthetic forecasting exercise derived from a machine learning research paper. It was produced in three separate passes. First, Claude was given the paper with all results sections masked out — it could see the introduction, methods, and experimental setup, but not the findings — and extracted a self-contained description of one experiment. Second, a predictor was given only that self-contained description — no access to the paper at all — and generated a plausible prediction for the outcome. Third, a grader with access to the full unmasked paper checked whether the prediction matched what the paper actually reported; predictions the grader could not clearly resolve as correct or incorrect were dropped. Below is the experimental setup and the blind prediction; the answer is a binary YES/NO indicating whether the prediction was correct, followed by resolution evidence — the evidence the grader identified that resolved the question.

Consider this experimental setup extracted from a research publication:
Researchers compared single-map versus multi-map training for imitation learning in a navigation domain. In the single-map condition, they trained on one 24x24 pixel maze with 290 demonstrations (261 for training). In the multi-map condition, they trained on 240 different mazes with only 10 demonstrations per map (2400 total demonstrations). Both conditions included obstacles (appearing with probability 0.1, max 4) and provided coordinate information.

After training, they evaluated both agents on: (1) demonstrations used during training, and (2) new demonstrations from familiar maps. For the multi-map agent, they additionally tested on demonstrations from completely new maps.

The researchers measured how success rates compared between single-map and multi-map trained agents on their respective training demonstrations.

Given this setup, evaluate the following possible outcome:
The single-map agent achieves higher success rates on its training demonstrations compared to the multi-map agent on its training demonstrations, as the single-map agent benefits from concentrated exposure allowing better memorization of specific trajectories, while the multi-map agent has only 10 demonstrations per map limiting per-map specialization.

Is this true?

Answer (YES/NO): YES